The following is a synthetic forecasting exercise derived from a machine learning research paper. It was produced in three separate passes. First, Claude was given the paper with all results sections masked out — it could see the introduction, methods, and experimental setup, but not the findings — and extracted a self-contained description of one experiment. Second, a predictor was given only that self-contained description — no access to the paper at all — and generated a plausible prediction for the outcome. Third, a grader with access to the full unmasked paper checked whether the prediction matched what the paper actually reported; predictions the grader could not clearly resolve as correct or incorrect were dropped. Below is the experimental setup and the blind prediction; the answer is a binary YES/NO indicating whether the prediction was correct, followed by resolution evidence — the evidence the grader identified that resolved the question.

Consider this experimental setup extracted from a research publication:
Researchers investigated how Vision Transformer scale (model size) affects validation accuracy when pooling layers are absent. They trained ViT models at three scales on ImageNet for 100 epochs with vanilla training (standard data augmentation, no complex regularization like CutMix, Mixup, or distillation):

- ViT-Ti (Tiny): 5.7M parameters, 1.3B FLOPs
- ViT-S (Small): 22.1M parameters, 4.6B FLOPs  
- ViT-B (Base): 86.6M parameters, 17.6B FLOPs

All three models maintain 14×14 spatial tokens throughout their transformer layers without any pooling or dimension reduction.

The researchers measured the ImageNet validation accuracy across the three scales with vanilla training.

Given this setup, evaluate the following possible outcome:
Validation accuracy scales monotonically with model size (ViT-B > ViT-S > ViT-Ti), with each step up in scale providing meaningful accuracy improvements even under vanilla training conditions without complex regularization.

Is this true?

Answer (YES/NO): NO